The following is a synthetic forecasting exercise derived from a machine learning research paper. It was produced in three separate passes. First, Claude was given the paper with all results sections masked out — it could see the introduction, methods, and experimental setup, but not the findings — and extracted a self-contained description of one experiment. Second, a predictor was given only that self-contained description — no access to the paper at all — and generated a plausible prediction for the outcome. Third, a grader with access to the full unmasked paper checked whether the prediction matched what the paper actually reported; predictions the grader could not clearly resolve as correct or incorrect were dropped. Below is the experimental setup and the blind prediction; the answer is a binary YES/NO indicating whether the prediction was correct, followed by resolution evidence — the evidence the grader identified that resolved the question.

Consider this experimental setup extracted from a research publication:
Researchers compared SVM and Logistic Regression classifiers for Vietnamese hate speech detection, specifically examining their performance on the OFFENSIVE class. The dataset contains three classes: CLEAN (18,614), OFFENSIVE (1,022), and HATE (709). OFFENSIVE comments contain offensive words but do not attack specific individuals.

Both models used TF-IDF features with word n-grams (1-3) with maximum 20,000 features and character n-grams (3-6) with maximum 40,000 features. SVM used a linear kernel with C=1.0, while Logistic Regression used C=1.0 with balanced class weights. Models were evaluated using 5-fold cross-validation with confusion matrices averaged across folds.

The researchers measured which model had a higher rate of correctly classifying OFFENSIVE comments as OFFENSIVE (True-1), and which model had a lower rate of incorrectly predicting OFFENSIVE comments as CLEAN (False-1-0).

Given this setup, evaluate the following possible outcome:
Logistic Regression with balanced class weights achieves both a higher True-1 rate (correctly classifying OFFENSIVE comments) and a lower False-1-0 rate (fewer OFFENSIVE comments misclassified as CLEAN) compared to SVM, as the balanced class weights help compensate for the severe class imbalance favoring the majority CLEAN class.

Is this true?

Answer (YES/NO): YES